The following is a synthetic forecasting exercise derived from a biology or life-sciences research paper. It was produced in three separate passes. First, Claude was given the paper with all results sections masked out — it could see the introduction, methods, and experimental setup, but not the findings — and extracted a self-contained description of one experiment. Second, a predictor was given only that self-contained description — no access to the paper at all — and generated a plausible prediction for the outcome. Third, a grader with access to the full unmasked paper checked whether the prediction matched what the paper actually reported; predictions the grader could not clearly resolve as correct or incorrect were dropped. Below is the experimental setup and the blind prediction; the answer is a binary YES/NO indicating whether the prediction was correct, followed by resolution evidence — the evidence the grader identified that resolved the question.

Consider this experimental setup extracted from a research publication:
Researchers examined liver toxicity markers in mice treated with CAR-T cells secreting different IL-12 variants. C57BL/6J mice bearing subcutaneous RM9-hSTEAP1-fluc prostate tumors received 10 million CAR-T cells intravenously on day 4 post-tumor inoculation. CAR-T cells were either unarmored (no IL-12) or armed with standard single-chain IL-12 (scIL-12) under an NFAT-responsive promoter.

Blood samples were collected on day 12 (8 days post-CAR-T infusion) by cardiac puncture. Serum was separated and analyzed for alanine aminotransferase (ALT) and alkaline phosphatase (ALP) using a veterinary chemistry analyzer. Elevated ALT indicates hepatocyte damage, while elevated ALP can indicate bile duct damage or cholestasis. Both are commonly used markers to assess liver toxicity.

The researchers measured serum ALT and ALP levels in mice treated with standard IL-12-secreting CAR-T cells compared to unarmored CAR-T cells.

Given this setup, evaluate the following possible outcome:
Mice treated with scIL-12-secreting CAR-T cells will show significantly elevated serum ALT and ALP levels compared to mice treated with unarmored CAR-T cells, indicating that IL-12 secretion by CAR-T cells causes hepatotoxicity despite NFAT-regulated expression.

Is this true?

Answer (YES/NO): YES